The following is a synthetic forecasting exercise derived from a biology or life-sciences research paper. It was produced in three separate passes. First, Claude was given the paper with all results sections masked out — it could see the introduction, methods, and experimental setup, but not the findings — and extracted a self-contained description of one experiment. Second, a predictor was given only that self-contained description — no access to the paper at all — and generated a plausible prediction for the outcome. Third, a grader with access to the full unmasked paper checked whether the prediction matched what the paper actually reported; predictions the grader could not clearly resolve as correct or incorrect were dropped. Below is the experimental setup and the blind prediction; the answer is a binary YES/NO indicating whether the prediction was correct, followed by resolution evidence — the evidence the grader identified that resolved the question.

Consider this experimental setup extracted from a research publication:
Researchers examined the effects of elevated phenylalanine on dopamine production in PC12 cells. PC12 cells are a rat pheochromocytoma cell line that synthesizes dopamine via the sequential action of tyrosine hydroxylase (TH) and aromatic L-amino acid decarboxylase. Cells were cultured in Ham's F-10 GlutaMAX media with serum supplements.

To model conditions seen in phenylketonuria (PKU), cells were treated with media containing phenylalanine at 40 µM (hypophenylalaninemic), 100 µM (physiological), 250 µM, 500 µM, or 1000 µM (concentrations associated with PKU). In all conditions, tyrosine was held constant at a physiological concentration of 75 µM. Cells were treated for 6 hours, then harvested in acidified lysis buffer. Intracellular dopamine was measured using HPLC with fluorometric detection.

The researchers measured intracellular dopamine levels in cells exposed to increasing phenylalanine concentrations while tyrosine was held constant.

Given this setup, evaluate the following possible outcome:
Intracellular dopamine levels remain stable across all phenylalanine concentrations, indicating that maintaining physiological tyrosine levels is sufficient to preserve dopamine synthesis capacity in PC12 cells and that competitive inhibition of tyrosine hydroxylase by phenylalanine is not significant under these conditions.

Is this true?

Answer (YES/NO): NO